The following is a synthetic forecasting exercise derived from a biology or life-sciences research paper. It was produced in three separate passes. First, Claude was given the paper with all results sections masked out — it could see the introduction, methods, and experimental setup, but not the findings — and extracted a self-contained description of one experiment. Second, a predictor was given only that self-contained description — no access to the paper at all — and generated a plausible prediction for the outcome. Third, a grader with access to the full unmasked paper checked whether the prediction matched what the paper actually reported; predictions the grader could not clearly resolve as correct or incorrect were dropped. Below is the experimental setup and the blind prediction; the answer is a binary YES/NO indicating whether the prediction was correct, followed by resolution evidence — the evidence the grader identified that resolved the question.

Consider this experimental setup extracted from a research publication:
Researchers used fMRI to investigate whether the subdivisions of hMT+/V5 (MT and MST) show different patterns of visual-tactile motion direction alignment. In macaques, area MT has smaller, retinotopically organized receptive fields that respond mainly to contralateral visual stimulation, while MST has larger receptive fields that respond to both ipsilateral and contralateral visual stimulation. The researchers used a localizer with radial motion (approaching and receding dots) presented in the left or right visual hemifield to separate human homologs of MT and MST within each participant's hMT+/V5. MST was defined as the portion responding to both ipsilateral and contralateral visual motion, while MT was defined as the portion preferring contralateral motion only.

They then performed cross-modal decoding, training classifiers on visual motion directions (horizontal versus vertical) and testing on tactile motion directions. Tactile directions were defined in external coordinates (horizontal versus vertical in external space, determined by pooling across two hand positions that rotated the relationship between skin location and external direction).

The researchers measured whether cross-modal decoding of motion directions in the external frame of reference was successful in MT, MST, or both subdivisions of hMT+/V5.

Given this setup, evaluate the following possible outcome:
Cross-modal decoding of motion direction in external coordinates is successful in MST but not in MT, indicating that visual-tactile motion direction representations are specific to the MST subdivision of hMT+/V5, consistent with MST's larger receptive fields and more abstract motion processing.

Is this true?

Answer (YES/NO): NO